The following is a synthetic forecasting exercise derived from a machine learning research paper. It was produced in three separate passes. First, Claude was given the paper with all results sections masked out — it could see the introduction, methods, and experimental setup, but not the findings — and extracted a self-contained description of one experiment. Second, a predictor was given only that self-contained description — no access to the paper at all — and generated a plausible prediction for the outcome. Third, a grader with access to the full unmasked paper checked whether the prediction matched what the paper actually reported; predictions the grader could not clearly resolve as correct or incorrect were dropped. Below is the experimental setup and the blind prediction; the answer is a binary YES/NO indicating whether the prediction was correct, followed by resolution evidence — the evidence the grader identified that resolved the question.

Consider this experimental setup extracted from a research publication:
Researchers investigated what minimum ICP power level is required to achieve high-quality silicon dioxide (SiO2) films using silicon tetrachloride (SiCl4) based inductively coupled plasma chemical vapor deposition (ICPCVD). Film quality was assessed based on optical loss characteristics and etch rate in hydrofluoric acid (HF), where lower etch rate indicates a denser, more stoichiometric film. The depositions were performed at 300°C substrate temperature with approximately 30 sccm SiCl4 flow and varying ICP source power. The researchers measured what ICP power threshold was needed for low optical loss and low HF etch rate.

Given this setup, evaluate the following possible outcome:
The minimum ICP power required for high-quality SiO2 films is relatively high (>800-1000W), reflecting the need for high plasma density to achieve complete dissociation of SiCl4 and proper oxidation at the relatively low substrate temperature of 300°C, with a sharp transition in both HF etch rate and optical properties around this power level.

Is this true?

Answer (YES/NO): NO